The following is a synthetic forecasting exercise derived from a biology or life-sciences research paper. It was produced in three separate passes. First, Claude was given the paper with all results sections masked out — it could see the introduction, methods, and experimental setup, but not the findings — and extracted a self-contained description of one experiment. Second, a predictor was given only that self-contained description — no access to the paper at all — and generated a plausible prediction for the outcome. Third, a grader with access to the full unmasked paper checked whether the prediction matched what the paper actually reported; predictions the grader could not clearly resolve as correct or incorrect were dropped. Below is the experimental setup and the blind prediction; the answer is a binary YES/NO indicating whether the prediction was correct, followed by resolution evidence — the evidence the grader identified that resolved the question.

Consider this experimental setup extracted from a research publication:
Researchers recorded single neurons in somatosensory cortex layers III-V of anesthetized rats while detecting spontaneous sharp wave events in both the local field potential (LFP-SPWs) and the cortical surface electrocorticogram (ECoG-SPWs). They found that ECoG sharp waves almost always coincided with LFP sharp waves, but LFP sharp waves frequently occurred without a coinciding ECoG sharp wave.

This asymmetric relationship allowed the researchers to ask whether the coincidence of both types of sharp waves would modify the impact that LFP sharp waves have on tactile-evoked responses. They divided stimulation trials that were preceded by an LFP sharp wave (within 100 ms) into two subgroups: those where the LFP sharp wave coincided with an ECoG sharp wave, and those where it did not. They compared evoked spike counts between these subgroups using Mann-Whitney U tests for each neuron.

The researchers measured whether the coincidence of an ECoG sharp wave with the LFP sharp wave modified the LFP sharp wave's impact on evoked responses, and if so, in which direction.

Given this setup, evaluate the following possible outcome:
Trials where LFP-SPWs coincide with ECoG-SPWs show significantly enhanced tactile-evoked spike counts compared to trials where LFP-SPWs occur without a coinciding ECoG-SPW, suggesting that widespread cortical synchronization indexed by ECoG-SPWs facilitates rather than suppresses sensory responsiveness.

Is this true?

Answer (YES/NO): NO